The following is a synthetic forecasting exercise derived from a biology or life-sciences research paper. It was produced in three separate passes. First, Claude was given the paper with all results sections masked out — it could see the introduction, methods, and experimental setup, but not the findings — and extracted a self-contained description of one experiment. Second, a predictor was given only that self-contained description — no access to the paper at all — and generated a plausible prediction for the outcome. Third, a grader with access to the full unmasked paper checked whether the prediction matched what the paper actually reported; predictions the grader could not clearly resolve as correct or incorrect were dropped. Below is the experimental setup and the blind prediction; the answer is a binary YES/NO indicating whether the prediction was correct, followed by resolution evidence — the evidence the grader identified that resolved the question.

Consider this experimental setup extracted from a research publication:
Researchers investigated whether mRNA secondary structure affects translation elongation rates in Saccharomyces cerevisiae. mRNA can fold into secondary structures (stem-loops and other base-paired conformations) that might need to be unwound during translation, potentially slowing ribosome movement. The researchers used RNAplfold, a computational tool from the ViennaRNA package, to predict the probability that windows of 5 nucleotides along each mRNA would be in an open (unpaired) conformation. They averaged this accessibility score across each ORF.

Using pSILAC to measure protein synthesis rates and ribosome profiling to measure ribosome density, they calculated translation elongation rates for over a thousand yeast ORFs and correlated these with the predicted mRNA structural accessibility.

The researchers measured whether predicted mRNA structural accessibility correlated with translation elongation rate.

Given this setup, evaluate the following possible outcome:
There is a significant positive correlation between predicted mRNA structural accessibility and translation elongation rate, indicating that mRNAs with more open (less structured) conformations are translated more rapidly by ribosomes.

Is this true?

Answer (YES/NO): NO